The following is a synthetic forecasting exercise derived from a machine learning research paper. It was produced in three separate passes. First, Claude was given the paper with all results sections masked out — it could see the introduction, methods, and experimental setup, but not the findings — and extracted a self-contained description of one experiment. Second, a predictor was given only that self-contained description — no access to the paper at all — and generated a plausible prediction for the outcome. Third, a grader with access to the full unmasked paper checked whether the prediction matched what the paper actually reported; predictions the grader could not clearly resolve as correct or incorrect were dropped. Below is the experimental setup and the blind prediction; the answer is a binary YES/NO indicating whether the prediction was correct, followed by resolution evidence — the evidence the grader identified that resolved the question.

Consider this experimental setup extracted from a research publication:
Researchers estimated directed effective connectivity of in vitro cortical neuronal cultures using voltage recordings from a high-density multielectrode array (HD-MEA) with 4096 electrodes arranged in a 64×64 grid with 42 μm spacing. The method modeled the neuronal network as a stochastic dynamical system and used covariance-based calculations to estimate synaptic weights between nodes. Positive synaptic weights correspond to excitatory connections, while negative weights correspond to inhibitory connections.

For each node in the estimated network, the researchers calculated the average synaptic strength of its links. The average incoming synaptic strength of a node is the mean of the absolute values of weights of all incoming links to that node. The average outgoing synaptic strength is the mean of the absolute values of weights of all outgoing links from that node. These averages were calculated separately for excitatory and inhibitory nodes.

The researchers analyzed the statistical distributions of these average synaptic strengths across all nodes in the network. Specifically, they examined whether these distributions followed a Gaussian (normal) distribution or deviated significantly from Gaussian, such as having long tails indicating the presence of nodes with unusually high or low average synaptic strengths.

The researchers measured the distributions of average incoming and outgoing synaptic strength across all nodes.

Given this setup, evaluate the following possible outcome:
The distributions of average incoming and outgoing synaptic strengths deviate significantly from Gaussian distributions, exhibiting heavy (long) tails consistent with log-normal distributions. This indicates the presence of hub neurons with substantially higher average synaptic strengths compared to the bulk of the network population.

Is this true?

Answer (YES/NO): YES